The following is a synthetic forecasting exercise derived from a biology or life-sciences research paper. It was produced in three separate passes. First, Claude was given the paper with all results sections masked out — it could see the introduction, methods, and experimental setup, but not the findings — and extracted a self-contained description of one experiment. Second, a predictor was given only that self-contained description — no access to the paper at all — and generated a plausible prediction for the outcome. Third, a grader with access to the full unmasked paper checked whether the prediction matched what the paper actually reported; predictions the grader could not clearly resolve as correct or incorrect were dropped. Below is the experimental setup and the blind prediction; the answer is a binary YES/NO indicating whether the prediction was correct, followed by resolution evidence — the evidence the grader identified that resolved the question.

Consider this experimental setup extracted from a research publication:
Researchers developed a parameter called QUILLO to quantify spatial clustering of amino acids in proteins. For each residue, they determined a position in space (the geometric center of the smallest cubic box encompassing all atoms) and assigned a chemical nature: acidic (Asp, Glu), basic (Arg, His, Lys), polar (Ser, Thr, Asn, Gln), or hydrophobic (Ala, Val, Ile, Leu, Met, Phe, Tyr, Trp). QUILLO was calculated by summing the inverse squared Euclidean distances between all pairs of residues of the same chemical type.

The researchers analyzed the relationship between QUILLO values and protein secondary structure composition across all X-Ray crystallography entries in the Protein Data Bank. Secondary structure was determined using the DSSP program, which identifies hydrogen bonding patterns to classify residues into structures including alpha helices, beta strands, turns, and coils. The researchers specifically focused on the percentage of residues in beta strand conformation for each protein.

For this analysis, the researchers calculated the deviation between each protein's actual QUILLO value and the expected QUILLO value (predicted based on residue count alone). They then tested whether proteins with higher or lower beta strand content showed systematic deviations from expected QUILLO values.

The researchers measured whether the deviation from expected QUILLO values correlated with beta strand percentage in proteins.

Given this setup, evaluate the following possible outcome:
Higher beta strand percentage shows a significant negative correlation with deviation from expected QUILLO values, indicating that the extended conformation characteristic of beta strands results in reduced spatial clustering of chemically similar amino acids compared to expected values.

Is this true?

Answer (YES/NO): NO